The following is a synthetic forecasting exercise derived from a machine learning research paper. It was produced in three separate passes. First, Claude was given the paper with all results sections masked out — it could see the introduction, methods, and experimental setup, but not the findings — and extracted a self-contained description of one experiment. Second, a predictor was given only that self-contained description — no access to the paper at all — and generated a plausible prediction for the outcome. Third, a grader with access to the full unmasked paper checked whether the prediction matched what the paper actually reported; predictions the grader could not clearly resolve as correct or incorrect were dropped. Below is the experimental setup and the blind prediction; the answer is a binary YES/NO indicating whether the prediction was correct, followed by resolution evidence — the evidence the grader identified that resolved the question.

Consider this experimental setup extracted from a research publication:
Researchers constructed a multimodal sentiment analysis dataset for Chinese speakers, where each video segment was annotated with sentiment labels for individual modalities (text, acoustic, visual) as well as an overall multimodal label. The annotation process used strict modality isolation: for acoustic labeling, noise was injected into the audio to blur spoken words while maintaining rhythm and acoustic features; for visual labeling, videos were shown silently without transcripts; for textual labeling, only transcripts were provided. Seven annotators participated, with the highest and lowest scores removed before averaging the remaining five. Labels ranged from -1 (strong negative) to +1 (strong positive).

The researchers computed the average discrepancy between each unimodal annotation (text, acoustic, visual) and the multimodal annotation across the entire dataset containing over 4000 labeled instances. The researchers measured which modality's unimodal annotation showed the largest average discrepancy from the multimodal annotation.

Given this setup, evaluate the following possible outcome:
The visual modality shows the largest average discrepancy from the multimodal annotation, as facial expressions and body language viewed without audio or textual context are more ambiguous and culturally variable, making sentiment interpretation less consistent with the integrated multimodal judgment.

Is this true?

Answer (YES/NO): NO